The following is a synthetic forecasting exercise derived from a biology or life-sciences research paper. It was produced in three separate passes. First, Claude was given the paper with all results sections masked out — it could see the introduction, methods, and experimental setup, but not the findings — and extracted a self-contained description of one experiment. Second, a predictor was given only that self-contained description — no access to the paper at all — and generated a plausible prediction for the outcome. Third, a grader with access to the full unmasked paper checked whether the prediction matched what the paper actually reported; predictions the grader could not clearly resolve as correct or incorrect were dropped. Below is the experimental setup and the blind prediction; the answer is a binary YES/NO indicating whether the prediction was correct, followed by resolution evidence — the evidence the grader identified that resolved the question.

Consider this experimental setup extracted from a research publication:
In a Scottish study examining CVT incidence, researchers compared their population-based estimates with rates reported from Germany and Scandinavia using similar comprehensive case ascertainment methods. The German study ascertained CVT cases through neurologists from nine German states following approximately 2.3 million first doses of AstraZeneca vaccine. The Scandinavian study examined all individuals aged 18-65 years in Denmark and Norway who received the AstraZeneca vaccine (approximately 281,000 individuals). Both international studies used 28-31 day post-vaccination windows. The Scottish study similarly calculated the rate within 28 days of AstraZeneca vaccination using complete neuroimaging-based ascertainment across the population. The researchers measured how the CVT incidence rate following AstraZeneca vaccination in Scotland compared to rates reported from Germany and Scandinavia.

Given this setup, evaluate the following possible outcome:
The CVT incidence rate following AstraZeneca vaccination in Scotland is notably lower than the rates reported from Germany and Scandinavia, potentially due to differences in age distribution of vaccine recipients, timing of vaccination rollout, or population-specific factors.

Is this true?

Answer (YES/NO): YES